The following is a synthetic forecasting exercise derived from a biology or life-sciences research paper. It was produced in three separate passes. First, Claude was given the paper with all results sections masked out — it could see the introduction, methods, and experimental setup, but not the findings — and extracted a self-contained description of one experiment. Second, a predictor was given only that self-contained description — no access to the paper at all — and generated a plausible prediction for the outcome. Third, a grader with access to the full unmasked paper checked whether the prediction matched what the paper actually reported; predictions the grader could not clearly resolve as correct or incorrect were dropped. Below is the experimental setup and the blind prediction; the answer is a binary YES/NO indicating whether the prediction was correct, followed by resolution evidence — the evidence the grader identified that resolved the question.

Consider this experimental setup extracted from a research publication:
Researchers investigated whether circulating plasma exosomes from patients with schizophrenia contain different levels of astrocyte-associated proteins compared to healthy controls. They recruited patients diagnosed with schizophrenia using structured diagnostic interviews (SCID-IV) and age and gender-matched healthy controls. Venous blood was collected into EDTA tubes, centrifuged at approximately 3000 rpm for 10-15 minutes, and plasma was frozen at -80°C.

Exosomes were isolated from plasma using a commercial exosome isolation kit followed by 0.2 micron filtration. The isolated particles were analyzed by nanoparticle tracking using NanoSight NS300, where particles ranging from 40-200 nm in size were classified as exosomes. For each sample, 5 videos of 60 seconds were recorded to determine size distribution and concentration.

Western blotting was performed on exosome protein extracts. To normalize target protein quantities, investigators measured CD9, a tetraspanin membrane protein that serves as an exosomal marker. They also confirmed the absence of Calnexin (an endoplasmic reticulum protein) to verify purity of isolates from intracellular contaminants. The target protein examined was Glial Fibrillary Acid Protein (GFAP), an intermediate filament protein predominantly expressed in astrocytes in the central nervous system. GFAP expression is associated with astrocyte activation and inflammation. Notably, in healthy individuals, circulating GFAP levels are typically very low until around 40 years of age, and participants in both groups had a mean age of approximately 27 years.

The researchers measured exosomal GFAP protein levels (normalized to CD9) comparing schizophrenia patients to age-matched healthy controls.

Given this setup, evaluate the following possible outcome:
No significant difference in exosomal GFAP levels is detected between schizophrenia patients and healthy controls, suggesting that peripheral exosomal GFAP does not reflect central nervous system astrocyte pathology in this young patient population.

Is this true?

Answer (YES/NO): NO